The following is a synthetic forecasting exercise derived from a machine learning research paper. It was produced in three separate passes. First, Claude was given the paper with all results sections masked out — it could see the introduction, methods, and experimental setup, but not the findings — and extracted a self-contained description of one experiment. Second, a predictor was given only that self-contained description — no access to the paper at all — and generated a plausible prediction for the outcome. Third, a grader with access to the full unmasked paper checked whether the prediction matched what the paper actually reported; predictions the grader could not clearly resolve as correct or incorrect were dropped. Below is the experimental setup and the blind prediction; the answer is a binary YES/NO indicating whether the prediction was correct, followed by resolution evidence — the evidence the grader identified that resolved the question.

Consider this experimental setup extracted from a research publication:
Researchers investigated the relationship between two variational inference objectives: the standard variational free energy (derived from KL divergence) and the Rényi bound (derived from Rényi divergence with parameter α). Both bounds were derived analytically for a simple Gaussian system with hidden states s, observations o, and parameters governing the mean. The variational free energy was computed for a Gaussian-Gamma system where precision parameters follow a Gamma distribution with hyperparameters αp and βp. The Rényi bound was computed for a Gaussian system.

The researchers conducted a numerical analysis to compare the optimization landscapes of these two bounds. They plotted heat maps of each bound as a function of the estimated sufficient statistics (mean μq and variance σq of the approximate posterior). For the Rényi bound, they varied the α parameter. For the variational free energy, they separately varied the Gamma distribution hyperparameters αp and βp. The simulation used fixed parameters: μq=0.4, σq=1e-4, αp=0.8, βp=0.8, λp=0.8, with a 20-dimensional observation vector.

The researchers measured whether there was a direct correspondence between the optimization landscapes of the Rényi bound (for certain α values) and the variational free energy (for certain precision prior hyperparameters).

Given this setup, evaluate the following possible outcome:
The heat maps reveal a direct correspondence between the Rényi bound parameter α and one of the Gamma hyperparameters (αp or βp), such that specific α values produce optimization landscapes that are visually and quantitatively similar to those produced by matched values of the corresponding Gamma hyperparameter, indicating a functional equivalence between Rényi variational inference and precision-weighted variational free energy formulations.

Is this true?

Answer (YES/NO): NO